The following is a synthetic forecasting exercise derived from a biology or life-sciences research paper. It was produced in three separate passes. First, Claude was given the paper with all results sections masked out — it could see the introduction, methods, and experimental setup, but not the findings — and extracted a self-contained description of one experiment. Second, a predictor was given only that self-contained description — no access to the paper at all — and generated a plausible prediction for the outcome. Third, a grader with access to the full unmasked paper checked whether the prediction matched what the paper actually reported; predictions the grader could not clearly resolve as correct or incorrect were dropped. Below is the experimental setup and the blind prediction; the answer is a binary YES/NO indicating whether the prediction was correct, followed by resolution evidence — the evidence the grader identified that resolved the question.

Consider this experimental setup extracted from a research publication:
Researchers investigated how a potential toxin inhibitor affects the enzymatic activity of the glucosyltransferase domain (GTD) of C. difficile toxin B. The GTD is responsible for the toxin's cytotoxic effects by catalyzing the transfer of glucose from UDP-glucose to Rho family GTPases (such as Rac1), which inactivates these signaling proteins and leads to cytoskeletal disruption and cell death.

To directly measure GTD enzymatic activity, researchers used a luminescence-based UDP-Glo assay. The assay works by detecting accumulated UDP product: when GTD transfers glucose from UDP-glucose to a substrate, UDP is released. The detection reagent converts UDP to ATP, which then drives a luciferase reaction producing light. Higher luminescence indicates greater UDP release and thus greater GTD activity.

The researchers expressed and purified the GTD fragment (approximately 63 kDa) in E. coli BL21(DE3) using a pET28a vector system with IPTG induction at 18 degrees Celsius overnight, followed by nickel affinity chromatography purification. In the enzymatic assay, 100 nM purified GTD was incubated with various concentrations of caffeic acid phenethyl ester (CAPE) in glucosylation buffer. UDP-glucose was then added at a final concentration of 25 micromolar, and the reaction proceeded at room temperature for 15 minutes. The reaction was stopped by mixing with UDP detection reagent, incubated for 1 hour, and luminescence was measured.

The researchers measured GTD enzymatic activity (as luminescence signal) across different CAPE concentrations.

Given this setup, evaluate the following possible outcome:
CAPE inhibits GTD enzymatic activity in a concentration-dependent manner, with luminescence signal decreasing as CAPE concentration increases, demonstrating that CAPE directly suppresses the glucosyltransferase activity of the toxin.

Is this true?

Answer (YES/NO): YES